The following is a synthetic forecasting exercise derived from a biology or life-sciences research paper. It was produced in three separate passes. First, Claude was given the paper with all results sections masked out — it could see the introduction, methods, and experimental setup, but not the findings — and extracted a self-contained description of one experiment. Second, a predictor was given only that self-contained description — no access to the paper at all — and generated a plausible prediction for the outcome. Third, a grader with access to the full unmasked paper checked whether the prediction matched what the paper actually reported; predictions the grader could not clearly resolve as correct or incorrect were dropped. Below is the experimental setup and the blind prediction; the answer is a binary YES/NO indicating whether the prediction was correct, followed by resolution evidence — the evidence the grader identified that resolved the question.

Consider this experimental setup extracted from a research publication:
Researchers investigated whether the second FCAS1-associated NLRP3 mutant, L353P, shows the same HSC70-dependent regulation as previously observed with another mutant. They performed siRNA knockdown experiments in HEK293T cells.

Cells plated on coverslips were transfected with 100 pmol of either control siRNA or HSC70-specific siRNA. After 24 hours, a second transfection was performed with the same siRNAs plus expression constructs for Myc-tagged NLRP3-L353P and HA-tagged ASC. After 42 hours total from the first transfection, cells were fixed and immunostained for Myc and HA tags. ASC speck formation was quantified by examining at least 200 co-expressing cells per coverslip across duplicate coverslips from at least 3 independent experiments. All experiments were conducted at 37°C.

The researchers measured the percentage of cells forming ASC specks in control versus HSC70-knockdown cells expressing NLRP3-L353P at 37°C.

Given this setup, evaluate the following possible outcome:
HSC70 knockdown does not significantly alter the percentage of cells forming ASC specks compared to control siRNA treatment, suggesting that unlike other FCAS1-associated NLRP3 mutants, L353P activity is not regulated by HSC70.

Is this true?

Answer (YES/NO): NO